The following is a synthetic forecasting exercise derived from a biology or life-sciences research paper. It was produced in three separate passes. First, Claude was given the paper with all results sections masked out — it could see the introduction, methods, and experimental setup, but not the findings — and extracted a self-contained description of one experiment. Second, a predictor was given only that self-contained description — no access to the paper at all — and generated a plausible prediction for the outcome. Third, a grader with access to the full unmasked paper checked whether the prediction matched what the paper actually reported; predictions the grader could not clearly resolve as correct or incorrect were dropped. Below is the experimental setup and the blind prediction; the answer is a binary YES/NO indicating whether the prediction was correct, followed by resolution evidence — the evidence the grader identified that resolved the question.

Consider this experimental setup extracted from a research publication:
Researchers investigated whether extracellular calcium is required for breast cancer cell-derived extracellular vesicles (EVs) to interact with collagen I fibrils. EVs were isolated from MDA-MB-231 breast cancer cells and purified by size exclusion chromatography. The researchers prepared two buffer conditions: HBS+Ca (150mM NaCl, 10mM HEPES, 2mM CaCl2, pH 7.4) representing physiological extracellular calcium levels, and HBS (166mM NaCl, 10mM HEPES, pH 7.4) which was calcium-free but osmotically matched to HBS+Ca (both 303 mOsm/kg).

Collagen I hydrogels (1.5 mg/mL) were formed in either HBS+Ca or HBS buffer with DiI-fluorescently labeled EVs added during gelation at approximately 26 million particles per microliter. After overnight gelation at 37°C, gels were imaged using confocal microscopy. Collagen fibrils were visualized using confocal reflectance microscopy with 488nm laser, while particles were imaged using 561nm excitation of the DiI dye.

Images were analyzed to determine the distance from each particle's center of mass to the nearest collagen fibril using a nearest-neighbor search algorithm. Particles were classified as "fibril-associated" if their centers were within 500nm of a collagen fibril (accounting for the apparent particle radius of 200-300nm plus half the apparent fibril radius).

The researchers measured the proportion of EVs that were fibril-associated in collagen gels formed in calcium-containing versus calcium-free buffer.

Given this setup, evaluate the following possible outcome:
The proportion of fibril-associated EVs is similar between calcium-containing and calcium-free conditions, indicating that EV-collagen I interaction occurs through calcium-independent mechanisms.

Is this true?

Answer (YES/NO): NO